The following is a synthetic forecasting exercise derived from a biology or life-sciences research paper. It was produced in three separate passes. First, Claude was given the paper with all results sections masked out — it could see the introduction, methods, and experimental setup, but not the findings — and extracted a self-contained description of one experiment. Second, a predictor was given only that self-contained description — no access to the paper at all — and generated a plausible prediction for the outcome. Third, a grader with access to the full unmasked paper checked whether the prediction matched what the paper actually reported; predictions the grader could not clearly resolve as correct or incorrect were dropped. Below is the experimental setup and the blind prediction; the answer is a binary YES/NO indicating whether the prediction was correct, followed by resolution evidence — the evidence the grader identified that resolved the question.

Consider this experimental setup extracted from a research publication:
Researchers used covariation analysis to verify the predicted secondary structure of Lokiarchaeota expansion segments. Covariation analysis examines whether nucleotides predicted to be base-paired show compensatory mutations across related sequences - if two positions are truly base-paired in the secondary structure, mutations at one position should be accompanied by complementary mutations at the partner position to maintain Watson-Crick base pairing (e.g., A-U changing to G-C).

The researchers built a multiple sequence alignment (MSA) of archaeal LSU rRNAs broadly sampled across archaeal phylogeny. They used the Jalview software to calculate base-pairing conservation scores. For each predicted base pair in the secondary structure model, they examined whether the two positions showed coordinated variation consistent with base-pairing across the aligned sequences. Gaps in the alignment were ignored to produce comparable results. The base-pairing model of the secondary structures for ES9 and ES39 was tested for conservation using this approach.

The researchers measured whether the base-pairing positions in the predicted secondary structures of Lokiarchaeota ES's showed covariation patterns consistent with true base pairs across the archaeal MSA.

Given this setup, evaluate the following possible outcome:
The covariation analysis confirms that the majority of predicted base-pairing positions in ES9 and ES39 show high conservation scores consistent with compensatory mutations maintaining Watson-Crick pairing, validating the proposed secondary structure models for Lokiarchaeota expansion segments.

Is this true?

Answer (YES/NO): YES